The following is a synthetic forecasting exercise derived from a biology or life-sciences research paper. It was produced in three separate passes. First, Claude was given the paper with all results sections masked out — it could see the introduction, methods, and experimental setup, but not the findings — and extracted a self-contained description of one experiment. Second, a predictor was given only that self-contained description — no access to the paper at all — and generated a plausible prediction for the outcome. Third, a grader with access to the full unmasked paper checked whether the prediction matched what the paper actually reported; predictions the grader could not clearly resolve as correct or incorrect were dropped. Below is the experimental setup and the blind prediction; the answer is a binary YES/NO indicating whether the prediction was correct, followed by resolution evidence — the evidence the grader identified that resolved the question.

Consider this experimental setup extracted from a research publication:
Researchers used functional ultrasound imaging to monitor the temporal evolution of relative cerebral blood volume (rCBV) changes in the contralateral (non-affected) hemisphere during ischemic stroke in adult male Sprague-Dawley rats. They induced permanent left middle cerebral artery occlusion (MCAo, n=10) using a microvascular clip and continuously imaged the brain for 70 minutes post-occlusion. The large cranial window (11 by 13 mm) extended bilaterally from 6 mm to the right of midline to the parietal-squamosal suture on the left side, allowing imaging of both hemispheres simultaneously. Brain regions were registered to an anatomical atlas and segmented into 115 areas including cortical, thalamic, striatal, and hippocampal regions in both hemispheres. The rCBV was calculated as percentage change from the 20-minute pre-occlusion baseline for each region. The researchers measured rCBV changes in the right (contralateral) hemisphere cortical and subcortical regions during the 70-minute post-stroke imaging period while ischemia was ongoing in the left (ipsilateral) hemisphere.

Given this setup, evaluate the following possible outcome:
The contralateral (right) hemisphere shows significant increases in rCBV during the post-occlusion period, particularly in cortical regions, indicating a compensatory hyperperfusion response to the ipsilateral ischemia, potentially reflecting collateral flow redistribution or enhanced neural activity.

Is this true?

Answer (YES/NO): NO